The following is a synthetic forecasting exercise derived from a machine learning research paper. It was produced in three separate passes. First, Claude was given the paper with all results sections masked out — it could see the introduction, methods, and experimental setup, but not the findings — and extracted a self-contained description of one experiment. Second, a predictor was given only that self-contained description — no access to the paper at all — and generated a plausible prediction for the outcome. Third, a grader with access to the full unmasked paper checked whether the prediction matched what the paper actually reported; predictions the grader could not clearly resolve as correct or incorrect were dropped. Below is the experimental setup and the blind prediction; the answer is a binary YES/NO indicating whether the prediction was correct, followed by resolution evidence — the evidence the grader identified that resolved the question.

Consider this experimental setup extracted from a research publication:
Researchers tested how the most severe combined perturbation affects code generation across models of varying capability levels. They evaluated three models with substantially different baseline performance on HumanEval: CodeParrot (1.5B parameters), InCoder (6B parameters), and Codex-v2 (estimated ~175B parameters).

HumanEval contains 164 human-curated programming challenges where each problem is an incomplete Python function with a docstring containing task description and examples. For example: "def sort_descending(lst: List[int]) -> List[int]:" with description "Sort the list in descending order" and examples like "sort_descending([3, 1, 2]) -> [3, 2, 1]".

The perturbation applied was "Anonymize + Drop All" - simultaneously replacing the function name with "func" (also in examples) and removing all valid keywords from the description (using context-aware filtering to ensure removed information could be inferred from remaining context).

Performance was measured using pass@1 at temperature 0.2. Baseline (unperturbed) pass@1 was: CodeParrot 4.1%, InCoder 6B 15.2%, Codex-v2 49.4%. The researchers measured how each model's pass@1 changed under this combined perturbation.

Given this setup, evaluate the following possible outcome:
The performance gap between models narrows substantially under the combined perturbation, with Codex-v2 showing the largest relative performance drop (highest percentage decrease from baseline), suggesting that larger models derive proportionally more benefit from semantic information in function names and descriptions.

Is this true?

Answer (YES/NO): NO